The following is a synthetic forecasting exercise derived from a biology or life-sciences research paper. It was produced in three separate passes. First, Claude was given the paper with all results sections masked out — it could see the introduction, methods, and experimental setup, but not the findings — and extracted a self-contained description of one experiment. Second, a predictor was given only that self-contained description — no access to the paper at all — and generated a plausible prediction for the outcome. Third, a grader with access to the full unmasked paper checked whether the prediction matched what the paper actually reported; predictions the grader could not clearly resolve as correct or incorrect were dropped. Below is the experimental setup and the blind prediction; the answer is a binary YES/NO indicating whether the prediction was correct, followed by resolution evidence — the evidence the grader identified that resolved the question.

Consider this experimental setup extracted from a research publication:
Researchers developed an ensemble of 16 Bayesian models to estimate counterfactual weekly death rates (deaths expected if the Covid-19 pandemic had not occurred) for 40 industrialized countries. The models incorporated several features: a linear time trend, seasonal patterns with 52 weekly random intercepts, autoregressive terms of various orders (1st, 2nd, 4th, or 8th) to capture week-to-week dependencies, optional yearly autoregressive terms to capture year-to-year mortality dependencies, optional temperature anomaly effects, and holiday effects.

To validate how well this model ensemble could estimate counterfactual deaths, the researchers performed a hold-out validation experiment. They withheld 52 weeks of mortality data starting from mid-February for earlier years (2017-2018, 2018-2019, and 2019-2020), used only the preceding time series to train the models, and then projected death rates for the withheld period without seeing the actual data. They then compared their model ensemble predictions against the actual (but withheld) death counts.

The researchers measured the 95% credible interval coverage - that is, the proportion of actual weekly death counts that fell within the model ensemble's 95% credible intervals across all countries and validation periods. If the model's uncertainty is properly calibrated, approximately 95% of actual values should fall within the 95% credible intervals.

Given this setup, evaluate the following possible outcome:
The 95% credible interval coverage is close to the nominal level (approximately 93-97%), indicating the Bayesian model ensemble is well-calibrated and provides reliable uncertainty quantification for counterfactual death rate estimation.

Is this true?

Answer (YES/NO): YES